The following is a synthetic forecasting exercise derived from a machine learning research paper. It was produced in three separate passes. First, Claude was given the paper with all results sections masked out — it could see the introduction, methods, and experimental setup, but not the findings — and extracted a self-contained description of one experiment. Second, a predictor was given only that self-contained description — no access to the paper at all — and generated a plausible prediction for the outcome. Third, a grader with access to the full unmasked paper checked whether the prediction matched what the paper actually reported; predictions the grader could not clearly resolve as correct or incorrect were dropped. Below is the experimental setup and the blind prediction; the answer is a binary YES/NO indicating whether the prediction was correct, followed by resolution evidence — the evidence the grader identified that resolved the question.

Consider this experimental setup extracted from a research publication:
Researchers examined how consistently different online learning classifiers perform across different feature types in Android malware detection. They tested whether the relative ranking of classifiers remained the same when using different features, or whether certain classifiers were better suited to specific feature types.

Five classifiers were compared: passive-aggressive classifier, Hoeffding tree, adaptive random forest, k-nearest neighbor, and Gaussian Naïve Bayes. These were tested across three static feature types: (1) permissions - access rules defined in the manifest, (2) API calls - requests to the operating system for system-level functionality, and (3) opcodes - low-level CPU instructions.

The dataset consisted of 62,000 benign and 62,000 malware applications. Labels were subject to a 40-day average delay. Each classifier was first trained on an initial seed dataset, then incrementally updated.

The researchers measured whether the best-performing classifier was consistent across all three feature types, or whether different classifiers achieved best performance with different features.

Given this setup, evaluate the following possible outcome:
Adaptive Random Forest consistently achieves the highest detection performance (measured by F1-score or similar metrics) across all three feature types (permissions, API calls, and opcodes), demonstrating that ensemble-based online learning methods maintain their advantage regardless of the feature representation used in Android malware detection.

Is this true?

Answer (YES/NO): NO